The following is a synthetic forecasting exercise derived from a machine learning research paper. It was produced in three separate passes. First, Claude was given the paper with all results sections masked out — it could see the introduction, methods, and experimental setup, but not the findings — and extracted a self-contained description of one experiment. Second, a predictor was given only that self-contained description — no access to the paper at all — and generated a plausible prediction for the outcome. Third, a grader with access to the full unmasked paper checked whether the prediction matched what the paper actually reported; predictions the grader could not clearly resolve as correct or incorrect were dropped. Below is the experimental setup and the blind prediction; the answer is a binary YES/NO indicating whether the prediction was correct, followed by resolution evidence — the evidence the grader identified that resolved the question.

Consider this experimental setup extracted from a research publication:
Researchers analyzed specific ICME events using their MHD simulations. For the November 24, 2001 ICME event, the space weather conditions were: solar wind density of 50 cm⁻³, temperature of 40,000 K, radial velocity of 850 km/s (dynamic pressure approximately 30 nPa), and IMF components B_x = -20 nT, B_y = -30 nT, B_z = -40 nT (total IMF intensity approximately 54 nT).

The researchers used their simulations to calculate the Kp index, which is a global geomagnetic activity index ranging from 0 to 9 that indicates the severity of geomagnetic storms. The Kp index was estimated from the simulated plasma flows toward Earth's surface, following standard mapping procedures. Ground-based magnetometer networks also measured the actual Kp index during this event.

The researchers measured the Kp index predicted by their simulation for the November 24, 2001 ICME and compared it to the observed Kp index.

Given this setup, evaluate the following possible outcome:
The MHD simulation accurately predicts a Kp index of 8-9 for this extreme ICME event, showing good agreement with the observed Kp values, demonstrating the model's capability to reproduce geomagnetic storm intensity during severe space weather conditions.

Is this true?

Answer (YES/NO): YES